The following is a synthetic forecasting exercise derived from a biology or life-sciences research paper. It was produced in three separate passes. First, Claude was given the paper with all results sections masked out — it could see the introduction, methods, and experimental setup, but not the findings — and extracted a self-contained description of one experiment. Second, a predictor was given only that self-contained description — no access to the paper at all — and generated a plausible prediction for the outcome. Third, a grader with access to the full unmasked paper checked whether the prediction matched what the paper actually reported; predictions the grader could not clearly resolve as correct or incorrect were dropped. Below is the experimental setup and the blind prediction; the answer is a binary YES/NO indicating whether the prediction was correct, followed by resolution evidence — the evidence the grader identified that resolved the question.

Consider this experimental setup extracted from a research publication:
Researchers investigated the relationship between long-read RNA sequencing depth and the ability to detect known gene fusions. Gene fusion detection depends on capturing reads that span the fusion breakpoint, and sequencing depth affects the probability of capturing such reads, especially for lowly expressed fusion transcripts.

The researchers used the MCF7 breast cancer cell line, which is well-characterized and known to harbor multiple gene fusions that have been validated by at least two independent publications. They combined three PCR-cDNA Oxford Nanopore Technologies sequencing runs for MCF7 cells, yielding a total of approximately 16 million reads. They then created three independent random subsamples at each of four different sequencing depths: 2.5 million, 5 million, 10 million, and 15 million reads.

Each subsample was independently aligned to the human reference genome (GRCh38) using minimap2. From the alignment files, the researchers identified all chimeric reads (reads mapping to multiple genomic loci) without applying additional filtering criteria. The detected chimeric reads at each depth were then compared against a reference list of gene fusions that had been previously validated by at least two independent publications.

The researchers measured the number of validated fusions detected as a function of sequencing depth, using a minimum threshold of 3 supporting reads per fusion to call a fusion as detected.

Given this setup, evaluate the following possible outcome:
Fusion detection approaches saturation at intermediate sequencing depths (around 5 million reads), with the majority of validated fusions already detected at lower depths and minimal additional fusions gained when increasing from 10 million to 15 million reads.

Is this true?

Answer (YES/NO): NO